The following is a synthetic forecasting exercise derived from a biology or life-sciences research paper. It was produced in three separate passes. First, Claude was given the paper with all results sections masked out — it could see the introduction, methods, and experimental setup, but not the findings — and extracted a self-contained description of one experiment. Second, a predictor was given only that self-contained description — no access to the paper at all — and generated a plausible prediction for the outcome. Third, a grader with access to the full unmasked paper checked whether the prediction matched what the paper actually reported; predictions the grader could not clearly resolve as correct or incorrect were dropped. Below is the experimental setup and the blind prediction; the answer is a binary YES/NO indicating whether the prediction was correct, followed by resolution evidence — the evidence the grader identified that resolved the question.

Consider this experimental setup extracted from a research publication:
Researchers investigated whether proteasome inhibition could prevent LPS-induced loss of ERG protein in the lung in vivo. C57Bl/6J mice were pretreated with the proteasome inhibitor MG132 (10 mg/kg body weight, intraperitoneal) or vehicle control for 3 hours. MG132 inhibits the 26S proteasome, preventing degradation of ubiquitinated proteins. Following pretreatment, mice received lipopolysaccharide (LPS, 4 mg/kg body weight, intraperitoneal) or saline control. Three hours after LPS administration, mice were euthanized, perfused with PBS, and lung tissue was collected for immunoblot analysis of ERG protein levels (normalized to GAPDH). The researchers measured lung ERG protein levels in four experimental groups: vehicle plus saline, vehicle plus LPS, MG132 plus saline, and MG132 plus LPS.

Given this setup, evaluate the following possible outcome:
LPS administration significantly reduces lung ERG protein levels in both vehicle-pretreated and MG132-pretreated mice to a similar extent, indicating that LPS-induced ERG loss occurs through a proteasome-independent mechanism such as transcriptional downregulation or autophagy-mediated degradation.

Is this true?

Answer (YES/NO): NO